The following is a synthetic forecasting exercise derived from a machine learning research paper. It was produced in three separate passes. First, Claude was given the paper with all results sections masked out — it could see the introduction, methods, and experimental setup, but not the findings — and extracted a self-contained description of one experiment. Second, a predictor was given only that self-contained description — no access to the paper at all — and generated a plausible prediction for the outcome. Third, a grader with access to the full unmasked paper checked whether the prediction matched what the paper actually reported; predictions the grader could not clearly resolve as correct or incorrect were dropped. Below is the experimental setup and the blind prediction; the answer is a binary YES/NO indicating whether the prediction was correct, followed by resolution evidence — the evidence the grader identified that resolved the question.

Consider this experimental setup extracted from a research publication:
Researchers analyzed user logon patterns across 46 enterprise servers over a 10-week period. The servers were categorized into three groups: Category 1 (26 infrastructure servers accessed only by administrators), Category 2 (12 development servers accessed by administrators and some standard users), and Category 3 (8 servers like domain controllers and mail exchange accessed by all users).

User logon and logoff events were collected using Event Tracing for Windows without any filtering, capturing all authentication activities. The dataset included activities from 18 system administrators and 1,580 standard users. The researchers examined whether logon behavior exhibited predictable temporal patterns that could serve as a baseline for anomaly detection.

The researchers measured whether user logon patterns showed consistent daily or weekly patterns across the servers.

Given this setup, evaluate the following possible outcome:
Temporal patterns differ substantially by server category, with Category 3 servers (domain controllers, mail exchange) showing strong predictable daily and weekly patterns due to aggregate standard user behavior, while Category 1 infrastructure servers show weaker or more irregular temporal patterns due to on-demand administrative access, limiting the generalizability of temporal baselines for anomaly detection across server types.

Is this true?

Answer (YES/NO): NO